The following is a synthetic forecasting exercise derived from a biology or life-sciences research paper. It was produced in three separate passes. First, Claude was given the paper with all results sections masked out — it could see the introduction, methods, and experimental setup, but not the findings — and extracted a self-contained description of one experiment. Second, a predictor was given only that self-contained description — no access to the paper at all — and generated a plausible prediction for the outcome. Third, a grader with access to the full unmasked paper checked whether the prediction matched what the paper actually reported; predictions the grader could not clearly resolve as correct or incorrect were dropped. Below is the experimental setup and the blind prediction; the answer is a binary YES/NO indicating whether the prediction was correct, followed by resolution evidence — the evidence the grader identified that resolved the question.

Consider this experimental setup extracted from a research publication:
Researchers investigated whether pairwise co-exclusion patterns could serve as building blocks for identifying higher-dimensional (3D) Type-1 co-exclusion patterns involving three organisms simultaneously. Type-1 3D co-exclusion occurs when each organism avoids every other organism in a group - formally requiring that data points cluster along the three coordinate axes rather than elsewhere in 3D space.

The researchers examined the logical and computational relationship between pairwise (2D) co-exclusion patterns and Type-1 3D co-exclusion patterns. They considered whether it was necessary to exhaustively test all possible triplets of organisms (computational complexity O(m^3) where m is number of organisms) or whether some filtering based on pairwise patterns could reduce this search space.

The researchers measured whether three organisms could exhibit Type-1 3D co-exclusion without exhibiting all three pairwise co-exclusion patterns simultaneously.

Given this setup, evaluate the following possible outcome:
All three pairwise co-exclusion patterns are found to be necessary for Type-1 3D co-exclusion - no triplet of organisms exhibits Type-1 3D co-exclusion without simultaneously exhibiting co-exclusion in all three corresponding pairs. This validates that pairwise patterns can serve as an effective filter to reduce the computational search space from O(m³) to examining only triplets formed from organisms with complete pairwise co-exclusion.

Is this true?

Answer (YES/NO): YES